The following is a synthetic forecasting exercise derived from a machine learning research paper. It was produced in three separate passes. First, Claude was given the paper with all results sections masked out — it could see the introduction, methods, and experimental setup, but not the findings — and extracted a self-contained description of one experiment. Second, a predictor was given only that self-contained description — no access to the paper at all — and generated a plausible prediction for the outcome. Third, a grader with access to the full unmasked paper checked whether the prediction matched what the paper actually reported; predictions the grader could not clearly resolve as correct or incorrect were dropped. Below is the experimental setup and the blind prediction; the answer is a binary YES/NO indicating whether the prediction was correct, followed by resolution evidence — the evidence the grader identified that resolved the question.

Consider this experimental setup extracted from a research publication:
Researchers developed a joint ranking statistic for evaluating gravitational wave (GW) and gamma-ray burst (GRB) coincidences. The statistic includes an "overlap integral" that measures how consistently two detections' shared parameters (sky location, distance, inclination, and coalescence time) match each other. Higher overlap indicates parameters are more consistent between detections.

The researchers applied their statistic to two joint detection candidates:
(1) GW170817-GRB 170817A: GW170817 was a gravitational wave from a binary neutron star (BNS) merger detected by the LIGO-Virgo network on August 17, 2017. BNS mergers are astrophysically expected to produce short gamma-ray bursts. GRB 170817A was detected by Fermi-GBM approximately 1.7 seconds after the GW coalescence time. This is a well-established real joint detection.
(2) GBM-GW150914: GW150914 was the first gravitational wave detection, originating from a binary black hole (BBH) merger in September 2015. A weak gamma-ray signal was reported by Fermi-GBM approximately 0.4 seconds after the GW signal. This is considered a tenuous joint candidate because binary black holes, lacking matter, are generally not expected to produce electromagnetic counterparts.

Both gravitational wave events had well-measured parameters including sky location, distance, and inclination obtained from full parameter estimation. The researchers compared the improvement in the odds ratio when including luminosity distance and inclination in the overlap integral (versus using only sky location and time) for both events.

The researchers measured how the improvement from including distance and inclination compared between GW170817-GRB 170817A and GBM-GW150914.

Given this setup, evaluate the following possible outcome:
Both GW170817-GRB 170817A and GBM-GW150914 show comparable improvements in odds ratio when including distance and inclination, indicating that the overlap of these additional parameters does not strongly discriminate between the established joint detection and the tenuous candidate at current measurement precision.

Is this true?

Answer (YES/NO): YES